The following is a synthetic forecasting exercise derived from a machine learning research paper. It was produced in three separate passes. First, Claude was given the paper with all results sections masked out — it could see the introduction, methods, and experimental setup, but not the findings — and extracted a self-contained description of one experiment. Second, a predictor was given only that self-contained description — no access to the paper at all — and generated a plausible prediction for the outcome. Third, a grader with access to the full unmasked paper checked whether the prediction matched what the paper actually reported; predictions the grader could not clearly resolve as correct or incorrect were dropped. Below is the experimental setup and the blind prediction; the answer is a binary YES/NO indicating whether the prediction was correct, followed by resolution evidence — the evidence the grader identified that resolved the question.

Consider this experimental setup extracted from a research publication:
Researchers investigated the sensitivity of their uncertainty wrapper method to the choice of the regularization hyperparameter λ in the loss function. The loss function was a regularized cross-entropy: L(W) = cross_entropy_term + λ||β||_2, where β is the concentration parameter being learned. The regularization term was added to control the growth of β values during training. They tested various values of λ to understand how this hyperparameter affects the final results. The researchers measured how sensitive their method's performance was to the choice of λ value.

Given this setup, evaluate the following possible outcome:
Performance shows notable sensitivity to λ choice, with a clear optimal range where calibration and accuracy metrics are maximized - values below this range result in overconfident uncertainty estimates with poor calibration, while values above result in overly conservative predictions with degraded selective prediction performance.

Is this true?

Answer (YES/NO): NO